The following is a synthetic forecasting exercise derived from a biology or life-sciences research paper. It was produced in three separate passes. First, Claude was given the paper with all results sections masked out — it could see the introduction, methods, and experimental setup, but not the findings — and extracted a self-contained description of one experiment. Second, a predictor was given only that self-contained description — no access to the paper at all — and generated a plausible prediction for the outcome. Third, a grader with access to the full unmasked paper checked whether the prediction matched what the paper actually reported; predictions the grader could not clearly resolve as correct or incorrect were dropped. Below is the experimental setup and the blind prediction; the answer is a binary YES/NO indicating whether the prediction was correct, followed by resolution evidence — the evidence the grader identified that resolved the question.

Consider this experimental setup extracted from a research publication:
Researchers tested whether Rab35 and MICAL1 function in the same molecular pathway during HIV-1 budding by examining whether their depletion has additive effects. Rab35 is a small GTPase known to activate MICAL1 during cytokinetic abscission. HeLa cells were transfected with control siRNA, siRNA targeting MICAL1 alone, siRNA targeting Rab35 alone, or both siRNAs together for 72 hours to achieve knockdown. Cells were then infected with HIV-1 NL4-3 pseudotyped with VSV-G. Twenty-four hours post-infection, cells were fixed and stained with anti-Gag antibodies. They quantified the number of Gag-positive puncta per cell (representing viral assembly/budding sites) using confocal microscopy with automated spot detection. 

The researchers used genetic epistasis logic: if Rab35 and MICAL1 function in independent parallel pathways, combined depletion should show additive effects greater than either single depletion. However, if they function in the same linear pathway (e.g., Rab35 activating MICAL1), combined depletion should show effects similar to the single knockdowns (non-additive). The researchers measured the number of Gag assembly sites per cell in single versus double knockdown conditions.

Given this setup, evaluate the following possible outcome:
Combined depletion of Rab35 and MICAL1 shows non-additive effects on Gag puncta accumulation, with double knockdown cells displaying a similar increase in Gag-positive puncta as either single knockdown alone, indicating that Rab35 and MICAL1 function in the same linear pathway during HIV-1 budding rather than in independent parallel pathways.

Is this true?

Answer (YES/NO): YES